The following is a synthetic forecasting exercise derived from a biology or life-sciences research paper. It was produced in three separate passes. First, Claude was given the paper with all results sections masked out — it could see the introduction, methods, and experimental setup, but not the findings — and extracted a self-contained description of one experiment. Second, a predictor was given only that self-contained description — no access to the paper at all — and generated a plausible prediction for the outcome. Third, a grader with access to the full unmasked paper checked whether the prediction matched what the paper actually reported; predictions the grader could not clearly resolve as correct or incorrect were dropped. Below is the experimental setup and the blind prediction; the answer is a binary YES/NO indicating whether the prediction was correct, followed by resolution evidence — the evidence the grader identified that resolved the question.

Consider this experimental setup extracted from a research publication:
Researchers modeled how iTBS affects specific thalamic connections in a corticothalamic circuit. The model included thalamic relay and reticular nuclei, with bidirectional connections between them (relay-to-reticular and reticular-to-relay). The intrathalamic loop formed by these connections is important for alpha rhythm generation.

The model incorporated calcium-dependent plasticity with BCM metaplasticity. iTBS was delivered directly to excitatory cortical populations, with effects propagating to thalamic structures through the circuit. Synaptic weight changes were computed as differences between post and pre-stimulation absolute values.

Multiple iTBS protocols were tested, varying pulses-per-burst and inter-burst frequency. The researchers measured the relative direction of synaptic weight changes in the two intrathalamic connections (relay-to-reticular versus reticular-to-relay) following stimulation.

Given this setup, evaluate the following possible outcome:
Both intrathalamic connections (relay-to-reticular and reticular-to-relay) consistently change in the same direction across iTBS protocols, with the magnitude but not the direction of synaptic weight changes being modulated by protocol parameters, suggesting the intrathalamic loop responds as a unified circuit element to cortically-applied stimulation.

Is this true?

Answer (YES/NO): NO